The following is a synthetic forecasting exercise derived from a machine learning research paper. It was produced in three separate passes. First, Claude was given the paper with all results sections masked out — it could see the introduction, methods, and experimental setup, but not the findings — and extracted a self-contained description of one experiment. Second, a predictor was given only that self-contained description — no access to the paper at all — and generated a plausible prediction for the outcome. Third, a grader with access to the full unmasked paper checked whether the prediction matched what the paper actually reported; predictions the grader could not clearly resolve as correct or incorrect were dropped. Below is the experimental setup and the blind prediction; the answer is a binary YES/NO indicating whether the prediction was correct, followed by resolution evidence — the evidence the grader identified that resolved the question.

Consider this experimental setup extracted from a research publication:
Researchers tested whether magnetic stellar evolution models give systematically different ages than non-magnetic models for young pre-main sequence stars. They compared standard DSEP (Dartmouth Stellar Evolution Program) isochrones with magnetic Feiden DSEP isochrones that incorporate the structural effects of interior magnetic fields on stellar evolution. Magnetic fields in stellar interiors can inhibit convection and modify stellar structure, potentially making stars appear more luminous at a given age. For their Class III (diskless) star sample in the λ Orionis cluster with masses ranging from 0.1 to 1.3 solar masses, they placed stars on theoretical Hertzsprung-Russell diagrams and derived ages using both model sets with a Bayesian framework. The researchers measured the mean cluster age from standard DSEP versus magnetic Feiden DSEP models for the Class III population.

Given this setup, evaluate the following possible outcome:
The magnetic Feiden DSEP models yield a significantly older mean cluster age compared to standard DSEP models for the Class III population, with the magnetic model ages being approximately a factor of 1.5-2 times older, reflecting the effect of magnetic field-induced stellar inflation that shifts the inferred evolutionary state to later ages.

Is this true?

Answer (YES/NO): YES